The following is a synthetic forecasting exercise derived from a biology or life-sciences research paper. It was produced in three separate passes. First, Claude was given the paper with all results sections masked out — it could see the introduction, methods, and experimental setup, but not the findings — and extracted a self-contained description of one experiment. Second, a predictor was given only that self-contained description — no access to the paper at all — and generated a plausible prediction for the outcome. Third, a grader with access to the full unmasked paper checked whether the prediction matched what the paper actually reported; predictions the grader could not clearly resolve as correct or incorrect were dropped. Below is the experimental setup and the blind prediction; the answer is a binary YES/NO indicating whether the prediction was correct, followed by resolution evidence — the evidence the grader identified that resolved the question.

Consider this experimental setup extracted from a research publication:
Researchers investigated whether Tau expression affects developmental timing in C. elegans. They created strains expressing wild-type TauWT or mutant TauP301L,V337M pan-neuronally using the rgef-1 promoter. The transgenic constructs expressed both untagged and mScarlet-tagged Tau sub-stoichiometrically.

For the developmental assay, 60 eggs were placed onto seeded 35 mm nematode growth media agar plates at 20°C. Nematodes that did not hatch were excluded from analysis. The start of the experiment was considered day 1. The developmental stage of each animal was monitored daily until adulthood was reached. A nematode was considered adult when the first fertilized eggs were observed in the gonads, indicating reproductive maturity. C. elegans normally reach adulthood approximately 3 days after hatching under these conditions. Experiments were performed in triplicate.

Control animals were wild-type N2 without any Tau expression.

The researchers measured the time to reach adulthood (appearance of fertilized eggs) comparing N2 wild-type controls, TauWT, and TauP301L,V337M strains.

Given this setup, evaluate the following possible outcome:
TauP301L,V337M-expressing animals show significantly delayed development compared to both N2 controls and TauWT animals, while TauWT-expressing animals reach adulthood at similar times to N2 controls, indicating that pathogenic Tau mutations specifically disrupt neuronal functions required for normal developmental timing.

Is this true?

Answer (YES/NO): YES